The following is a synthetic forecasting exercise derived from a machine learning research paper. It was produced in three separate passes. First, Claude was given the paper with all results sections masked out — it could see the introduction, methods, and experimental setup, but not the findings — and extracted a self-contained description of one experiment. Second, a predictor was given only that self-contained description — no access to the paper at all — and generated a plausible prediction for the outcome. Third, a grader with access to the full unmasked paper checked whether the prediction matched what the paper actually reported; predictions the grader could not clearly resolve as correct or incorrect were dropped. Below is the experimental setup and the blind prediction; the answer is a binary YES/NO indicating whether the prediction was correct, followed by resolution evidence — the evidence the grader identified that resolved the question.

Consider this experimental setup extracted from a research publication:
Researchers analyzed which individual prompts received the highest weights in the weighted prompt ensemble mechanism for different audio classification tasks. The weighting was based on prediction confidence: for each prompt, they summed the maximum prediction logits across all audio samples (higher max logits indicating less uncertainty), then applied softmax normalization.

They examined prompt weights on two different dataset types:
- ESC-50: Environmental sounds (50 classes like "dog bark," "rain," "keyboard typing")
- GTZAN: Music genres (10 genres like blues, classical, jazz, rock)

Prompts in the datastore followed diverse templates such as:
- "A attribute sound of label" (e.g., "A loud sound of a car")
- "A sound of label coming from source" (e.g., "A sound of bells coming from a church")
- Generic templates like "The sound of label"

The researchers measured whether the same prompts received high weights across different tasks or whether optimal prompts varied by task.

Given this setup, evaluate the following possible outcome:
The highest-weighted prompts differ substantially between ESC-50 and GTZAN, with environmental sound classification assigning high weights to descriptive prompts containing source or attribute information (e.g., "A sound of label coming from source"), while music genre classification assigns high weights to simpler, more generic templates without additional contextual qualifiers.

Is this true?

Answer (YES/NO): NO